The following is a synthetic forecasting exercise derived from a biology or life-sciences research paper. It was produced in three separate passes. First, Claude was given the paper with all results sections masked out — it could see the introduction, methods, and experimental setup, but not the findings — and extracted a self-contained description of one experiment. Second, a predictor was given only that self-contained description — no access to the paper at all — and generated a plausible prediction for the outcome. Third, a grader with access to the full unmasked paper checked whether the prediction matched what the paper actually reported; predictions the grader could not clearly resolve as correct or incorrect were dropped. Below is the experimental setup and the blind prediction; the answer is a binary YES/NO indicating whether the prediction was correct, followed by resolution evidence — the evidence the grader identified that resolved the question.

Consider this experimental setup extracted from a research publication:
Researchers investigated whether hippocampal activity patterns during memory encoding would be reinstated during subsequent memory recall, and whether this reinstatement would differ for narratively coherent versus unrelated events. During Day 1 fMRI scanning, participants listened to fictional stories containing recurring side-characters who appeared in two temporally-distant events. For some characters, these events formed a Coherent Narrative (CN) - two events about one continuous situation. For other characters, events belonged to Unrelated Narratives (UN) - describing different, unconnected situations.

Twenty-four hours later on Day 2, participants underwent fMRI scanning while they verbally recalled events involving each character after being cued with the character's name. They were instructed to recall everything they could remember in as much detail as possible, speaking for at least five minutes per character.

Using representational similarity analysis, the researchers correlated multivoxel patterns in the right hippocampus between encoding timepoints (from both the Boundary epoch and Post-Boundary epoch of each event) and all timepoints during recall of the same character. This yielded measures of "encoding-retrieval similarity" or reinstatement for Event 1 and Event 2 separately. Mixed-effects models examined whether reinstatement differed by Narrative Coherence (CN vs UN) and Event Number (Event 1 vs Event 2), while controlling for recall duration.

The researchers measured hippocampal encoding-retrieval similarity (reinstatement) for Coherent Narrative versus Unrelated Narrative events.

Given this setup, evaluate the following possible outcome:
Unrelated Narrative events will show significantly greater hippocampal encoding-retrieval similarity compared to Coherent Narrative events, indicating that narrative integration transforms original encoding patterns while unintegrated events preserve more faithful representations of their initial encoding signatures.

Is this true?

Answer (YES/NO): NO